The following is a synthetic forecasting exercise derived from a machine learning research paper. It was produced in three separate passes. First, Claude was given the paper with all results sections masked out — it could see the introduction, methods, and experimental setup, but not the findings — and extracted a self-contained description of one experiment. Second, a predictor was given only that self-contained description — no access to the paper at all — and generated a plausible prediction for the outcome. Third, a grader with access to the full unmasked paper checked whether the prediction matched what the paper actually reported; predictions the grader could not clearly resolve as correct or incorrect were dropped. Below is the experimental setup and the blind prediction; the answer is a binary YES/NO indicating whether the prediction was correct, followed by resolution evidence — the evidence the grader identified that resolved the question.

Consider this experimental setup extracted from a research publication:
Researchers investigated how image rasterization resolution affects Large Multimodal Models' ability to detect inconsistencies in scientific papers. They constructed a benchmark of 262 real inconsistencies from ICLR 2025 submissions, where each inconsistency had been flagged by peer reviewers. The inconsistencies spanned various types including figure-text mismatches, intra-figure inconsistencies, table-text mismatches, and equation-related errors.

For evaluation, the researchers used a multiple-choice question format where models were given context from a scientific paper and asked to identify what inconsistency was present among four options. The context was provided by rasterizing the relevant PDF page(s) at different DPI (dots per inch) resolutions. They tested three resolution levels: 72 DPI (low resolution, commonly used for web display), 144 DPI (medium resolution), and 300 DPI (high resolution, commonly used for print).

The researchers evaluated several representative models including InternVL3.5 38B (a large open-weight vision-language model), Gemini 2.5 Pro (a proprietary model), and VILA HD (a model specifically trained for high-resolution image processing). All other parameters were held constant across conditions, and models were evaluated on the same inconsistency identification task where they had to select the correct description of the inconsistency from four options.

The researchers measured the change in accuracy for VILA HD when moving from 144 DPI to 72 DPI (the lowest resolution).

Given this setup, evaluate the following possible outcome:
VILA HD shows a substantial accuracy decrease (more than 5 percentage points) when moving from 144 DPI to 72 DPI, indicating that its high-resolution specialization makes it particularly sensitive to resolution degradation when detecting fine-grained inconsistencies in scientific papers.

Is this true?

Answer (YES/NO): NO